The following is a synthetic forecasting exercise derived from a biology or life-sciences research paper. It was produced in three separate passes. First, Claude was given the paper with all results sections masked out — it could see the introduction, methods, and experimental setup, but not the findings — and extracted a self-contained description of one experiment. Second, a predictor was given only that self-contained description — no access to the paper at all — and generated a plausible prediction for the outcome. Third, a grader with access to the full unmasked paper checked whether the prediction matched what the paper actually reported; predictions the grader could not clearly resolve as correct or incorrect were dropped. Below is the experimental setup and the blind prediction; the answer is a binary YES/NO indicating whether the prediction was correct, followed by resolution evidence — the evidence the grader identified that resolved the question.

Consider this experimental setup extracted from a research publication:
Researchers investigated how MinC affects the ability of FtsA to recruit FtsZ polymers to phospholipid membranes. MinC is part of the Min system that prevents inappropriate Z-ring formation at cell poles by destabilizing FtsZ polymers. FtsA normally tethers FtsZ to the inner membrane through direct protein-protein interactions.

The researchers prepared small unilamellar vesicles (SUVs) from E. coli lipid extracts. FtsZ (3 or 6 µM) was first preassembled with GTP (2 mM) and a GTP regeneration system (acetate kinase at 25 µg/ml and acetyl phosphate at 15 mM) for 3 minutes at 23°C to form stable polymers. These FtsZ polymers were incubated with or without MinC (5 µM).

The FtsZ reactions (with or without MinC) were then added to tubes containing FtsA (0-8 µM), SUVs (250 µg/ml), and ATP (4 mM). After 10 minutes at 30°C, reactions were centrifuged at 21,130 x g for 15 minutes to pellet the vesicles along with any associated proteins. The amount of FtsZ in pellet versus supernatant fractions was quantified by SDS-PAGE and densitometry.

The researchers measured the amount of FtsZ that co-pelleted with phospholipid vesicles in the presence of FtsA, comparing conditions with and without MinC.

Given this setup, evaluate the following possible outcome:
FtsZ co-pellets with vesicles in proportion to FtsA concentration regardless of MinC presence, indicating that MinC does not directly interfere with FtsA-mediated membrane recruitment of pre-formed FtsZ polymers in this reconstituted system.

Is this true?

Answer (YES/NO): NO